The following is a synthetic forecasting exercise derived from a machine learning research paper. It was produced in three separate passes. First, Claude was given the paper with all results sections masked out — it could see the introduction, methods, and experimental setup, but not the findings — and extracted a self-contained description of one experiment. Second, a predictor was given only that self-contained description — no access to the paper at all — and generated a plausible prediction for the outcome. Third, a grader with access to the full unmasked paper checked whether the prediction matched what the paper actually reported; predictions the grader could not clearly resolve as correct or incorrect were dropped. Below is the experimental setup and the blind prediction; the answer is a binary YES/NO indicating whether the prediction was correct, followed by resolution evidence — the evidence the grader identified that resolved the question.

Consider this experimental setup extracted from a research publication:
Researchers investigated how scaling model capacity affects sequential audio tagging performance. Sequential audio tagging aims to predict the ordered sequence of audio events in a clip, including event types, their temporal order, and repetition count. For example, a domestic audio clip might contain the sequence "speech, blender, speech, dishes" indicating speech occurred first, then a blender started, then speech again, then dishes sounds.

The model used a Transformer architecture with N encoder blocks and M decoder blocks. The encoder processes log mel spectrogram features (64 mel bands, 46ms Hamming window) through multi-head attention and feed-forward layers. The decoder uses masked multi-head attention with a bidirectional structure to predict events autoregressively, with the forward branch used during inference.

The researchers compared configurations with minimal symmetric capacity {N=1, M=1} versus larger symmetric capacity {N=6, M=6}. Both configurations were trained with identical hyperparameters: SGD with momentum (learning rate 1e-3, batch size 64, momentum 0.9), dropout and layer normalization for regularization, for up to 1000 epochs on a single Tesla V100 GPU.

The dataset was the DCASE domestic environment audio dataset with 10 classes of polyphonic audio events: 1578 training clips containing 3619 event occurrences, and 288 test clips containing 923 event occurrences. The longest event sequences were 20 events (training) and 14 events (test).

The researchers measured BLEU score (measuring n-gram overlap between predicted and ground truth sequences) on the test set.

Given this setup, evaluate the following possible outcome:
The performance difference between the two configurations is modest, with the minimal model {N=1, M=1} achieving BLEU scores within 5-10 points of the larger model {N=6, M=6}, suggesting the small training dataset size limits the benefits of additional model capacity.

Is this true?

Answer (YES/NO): NO